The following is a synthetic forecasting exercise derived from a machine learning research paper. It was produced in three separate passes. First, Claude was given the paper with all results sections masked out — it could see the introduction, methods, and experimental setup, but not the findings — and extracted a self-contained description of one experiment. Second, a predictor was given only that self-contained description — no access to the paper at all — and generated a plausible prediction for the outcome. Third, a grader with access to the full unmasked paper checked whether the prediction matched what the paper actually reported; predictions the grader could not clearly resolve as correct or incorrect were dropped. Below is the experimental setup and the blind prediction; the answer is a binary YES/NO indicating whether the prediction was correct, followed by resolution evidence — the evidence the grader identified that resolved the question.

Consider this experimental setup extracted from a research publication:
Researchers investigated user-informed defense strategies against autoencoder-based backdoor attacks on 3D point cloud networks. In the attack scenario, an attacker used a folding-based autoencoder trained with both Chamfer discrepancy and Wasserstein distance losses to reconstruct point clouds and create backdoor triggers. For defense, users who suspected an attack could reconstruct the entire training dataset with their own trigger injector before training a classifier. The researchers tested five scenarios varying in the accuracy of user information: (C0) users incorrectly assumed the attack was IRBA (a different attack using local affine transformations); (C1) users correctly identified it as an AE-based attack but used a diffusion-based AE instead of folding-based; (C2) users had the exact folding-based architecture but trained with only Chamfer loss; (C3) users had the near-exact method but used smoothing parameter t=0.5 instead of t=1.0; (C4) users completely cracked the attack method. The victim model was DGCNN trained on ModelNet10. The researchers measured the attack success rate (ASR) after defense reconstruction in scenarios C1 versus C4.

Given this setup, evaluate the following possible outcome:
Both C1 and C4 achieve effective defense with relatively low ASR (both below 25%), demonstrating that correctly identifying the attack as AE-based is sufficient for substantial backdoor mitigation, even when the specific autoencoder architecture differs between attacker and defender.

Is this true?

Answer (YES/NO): YES